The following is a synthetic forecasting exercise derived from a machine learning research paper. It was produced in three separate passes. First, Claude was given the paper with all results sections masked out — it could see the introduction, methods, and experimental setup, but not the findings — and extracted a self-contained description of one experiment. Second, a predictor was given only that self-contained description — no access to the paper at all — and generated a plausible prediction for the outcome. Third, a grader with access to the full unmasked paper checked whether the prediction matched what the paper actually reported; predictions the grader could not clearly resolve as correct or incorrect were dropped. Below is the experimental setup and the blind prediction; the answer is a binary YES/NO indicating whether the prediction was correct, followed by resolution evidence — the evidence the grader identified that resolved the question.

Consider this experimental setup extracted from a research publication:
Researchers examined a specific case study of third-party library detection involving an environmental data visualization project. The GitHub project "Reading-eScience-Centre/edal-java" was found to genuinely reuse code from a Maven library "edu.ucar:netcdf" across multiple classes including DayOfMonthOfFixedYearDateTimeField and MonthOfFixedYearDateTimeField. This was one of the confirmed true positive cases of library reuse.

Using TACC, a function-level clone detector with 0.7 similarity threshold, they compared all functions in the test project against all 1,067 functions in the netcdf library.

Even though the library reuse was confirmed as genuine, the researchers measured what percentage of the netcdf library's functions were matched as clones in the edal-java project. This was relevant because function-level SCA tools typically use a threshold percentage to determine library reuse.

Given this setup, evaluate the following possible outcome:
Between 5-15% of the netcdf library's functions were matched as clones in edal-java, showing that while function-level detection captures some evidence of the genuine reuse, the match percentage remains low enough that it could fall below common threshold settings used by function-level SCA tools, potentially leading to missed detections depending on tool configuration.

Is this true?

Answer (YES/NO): NO